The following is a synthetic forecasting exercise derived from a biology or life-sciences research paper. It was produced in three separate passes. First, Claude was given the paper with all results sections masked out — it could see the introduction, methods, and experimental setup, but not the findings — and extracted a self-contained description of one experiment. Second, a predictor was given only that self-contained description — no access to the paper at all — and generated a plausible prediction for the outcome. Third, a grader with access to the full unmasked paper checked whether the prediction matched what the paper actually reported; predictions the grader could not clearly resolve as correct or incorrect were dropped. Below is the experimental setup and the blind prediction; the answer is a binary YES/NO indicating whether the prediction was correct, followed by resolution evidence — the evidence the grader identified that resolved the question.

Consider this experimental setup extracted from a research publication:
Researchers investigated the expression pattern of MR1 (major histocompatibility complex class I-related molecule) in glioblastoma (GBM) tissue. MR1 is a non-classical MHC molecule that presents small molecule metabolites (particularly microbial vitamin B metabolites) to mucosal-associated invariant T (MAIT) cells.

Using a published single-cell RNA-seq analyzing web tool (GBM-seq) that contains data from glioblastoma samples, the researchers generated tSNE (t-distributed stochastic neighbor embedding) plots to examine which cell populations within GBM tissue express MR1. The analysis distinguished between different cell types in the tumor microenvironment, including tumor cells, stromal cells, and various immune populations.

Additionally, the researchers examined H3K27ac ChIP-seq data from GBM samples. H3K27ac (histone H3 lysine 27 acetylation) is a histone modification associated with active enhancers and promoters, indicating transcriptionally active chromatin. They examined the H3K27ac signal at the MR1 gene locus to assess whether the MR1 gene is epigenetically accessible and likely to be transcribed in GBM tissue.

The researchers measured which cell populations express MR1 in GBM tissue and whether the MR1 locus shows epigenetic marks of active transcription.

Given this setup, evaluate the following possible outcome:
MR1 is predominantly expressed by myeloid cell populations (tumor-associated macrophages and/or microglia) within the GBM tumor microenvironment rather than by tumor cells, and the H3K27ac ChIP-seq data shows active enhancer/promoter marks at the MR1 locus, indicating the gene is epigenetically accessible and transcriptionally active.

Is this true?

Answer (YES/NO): NO